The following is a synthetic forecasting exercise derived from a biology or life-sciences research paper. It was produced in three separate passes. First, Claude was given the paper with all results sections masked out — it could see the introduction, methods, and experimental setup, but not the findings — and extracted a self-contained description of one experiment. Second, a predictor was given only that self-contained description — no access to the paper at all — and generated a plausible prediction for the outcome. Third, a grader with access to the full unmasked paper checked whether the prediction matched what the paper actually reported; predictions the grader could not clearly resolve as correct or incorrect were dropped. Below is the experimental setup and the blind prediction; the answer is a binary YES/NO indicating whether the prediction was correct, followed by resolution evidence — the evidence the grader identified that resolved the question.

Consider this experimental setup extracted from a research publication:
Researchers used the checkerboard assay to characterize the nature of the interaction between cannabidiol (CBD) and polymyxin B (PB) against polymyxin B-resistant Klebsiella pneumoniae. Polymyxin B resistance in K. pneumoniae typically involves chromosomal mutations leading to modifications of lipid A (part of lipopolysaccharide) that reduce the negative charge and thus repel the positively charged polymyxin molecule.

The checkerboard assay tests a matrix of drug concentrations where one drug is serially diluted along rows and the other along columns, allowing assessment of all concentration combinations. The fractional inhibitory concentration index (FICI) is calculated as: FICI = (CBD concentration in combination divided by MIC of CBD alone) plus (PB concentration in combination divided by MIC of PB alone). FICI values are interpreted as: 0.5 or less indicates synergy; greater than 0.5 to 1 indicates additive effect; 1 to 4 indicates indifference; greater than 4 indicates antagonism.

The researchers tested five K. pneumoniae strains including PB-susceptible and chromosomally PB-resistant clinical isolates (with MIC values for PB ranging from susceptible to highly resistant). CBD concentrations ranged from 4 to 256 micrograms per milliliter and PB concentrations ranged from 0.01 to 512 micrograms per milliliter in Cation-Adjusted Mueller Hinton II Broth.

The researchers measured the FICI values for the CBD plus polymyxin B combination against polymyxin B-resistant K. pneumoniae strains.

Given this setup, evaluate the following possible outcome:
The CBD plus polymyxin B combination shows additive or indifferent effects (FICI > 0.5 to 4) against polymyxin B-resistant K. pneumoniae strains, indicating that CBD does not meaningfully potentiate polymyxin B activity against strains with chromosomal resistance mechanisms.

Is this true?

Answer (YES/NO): NO